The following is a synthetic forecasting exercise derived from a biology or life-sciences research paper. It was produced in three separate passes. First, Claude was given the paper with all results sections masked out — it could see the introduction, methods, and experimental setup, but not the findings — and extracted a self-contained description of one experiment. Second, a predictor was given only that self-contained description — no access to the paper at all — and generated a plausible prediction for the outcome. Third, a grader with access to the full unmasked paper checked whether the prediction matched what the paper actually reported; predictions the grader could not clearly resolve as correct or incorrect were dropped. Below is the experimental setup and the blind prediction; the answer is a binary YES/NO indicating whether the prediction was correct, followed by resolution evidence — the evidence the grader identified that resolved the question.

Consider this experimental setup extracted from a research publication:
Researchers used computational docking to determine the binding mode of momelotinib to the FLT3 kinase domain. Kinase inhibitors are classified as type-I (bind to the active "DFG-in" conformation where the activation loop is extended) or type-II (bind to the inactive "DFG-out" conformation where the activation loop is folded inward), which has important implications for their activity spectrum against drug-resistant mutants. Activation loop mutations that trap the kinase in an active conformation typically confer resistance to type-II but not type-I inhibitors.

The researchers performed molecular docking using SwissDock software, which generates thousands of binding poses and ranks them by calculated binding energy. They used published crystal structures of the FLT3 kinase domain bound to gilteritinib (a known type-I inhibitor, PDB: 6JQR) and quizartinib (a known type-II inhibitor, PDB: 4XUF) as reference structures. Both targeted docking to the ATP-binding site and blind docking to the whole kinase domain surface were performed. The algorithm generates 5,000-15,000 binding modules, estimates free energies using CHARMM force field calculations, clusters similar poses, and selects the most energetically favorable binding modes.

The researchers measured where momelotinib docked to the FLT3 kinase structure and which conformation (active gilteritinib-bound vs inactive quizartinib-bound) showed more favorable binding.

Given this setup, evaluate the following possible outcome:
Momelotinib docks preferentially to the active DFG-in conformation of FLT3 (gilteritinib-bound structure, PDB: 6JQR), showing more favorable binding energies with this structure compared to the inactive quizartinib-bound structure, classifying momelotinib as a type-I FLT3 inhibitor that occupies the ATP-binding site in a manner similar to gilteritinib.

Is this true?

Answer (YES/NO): YES